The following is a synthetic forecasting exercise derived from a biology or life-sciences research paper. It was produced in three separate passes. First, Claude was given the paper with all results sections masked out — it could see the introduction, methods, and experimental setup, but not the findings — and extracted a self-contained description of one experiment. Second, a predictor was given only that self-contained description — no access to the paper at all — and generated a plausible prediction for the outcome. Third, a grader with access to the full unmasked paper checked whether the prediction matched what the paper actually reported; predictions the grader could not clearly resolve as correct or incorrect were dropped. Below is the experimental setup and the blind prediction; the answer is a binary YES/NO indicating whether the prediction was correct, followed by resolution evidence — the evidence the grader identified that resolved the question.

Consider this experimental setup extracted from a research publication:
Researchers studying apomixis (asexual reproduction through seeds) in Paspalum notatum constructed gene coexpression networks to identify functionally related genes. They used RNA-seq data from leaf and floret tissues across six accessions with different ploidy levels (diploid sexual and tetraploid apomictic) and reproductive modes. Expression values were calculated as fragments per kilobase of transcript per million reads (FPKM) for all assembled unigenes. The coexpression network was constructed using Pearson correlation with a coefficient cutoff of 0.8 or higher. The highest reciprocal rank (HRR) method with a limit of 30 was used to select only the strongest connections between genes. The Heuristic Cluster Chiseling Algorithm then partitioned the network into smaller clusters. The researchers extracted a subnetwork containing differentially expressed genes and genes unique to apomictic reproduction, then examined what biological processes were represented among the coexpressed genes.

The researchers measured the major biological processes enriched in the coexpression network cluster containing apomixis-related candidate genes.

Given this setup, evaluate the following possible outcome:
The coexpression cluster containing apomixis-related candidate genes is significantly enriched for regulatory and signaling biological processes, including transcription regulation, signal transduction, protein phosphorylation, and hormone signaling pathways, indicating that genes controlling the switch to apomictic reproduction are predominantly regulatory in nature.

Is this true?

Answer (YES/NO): NO